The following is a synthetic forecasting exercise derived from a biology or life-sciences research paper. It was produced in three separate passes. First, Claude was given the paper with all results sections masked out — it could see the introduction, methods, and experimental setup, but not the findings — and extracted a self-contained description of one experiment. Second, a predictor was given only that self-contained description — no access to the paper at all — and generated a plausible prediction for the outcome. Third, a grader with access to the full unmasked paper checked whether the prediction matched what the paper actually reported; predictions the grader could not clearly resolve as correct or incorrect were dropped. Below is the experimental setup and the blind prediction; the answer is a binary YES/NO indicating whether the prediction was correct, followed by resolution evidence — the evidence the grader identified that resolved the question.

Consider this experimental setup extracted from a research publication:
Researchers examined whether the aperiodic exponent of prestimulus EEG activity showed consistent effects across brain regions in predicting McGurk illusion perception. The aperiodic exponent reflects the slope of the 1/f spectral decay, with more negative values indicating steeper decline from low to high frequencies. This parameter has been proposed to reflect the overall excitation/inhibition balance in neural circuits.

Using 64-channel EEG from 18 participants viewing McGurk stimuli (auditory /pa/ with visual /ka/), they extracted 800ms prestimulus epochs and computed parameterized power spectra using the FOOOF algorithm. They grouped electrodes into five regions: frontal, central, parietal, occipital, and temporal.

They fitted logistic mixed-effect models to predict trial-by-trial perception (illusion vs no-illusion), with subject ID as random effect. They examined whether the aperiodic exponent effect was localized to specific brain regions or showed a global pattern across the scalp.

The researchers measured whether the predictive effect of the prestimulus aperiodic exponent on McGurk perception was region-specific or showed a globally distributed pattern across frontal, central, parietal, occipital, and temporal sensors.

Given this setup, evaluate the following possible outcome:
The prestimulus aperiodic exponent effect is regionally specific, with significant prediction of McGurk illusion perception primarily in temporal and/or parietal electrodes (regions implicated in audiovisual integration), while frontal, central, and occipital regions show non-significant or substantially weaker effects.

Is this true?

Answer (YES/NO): NO